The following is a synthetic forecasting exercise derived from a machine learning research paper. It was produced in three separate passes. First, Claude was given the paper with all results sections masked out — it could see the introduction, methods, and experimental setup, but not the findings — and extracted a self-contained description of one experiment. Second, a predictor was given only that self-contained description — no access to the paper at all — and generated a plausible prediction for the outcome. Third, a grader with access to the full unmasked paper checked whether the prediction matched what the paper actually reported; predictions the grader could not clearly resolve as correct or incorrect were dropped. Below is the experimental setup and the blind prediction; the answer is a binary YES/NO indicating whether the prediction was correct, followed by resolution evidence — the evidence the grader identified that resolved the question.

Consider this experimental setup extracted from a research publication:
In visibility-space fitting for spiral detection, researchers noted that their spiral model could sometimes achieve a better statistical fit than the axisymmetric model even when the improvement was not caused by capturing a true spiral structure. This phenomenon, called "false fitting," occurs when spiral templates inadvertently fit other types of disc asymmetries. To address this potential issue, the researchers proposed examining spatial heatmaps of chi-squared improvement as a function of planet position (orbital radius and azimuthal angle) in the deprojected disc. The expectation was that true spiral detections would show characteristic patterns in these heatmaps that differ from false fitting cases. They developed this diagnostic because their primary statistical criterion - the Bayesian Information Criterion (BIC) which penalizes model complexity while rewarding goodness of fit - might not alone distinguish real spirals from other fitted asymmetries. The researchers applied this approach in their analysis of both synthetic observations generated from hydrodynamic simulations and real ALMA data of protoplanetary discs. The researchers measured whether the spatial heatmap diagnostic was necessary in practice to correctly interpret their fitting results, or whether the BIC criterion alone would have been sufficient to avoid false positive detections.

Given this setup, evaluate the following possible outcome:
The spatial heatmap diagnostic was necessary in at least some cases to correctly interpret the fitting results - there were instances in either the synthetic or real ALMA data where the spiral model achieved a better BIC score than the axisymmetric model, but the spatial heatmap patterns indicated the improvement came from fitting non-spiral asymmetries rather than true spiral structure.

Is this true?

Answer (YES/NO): YES